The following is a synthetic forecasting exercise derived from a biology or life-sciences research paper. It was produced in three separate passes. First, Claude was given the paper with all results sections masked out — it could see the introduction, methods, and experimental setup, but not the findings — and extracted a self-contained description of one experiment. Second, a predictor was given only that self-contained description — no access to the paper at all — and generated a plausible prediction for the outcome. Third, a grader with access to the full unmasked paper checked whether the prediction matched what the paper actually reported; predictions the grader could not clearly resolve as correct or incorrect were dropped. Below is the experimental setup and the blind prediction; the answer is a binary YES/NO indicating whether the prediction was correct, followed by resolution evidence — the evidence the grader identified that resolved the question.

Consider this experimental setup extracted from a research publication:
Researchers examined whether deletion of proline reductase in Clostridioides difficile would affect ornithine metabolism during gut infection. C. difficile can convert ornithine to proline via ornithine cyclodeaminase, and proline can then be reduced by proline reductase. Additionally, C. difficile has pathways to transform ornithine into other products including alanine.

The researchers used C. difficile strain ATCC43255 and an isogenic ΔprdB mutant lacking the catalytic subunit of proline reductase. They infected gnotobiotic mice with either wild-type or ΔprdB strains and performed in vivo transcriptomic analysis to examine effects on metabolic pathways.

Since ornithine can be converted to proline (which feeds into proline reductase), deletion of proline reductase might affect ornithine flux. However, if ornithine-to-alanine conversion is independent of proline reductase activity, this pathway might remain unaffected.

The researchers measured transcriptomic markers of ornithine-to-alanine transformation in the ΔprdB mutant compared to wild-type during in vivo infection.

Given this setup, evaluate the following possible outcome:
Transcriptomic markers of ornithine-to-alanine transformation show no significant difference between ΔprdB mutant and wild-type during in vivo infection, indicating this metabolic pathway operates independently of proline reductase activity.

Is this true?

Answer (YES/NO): NO